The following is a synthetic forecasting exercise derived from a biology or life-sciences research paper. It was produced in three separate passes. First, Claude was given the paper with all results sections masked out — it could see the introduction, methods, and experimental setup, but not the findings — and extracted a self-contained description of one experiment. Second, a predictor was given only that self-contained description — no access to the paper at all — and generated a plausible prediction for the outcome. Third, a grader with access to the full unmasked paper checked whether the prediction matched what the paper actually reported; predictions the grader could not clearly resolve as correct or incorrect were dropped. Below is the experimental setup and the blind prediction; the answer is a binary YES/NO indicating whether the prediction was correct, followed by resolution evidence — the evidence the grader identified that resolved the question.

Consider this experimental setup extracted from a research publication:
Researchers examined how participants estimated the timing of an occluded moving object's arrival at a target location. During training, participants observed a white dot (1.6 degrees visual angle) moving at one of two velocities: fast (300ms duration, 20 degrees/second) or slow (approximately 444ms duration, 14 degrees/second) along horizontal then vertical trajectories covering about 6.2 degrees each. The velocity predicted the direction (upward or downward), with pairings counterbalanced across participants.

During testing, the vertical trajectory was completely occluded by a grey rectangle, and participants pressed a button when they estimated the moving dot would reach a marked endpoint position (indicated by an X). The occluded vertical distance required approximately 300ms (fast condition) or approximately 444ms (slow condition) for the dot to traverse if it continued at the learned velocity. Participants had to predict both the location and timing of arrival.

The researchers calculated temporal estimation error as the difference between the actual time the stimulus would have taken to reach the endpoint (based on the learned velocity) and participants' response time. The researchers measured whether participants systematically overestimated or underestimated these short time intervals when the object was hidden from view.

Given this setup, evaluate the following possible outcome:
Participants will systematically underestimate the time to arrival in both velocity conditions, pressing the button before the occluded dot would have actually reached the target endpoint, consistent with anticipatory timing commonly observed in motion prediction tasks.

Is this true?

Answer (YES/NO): NO